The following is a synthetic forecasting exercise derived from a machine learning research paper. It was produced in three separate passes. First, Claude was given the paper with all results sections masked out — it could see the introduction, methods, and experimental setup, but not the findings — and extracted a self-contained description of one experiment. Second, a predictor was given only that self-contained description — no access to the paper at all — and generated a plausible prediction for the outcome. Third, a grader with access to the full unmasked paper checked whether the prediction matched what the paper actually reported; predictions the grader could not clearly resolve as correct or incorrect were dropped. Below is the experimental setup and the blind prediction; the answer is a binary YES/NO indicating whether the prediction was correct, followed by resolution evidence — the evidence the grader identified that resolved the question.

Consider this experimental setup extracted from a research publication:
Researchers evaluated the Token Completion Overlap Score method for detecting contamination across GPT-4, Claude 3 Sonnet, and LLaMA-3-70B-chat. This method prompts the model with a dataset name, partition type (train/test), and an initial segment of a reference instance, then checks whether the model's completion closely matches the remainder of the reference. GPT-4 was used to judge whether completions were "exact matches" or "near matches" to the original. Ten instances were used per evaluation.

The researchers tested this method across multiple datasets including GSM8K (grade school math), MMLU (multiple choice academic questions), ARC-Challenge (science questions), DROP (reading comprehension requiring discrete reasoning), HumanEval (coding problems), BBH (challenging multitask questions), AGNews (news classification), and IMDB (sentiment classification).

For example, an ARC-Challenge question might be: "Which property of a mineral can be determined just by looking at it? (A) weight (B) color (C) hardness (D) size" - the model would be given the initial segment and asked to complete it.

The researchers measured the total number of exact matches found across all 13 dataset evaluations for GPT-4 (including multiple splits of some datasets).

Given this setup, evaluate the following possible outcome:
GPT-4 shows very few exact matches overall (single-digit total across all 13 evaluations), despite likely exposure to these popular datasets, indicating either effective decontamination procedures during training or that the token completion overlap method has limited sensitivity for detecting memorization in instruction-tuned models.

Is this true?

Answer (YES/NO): YES